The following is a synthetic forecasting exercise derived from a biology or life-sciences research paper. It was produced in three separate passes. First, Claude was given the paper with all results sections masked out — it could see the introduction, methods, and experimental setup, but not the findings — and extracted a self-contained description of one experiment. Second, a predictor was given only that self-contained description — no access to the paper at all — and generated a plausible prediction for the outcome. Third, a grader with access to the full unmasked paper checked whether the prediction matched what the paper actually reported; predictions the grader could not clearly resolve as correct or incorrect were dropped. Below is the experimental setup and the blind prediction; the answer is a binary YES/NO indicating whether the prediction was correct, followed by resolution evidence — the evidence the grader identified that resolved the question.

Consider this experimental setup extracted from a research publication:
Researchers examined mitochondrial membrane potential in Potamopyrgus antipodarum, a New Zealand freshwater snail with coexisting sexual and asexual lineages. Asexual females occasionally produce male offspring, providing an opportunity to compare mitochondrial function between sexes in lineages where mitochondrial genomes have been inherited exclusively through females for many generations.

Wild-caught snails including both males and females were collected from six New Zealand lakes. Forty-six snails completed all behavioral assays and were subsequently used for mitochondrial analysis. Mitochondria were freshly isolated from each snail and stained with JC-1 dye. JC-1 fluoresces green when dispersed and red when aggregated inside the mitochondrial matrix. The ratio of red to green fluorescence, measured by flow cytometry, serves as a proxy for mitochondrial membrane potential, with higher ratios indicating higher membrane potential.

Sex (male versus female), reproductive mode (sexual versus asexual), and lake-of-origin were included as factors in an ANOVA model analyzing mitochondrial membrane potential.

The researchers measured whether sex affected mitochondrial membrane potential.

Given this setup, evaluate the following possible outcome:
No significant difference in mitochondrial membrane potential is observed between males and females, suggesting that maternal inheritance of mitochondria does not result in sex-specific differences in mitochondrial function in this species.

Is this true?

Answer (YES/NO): NO